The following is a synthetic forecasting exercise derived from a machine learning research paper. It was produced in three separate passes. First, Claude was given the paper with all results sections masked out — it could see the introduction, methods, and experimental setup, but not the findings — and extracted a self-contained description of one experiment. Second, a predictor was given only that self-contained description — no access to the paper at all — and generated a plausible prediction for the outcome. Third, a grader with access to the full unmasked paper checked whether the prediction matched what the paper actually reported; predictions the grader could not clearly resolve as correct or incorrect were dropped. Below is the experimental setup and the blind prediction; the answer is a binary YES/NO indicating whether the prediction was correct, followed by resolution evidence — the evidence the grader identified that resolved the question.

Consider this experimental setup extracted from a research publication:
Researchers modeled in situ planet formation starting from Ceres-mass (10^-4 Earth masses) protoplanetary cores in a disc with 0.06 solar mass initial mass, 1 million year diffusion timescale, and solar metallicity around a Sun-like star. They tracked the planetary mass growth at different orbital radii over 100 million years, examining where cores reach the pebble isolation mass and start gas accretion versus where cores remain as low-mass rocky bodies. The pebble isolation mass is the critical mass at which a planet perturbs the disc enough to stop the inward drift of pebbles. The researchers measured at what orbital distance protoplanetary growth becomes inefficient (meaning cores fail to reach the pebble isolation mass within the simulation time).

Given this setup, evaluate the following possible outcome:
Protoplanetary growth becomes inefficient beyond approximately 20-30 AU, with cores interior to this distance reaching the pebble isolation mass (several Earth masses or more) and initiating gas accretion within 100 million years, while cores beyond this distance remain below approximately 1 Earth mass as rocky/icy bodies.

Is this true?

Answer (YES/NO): NO